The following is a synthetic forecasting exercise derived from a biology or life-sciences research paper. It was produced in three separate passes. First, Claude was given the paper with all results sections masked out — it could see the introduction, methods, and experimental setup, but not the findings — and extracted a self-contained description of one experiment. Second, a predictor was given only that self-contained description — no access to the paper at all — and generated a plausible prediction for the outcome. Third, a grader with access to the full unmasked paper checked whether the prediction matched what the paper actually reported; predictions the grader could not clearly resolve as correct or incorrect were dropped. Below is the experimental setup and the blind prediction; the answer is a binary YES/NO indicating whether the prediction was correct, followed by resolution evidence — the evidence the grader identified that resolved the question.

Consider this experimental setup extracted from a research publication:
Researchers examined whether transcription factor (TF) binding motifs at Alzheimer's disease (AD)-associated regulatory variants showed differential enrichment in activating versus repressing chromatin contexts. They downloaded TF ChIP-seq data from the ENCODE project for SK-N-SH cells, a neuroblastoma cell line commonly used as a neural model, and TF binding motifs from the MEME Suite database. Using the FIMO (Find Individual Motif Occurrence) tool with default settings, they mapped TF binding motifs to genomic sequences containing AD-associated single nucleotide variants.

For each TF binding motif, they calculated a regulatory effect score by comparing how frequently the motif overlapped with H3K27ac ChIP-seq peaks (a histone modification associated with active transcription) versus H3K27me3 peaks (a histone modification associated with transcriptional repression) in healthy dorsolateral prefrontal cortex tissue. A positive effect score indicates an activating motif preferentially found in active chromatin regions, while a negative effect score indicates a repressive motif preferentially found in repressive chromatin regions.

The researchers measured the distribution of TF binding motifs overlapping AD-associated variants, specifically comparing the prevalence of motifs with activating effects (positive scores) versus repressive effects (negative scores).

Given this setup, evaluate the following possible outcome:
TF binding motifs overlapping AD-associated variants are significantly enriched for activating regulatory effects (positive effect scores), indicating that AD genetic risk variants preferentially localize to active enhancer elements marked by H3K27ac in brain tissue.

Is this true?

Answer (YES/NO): NO